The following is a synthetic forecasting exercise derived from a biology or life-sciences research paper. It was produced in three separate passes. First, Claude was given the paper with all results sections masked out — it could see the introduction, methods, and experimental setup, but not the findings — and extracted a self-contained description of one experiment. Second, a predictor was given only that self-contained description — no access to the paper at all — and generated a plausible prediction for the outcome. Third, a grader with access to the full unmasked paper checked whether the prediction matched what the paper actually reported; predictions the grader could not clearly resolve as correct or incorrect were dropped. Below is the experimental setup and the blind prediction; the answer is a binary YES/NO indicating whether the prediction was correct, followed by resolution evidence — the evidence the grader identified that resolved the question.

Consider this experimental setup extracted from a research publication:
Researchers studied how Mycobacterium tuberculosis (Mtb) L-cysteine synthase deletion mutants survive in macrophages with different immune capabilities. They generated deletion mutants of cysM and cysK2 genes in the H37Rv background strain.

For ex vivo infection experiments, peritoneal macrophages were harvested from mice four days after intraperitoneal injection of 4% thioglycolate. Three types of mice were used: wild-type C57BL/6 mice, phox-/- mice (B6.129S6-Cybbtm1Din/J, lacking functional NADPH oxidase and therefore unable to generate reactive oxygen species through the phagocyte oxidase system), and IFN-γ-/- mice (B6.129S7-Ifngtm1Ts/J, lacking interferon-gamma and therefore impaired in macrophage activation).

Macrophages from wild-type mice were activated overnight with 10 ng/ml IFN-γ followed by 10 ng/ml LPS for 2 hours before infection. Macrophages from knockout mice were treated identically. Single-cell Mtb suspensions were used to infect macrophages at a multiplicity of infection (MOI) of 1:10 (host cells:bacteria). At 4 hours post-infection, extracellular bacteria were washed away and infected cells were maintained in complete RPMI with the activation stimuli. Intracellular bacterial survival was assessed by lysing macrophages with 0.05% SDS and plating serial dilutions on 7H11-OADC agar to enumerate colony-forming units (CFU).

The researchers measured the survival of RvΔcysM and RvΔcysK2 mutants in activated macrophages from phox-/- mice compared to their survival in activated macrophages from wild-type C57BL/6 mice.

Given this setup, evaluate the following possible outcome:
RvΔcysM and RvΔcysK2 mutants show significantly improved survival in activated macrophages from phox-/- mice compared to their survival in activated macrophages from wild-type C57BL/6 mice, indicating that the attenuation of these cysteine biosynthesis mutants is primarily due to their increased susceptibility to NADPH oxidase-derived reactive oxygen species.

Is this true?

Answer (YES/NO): NO